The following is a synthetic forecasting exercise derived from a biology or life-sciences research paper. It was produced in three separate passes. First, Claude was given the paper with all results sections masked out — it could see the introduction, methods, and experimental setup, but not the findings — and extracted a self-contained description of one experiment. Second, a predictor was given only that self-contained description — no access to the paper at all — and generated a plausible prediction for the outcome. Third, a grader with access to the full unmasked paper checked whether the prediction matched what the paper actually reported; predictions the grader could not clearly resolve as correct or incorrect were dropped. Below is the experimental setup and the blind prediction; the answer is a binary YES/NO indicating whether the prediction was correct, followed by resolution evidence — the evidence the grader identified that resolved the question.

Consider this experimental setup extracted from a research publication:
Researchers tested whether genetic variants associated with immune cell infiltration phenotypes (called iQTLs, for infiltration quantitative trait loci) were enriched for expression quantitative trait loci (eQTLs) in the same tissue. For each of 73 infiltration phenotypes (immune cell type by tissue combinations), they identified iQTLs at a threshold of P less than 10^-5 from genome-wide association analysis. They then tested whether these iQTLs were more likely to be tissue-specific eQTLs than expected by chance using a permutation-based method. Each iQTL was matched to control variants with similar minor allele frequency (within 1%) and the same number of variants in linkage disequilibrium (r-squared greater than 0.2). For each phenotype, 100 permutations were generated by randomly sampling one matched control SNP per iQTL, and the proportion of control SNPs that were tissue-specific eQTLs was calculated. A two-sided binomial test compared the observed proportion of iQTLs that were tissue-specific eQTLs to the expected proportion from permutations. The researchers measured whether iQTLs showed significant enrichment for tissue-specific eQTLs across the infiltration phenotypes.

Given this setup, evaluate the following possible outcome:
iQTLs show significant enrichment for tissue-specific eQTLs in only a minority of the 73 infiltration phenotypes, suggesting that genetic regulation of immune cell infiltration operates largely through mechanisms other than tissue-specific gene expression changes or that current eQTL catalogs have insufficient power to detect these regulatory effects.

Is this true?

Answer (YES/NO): NO